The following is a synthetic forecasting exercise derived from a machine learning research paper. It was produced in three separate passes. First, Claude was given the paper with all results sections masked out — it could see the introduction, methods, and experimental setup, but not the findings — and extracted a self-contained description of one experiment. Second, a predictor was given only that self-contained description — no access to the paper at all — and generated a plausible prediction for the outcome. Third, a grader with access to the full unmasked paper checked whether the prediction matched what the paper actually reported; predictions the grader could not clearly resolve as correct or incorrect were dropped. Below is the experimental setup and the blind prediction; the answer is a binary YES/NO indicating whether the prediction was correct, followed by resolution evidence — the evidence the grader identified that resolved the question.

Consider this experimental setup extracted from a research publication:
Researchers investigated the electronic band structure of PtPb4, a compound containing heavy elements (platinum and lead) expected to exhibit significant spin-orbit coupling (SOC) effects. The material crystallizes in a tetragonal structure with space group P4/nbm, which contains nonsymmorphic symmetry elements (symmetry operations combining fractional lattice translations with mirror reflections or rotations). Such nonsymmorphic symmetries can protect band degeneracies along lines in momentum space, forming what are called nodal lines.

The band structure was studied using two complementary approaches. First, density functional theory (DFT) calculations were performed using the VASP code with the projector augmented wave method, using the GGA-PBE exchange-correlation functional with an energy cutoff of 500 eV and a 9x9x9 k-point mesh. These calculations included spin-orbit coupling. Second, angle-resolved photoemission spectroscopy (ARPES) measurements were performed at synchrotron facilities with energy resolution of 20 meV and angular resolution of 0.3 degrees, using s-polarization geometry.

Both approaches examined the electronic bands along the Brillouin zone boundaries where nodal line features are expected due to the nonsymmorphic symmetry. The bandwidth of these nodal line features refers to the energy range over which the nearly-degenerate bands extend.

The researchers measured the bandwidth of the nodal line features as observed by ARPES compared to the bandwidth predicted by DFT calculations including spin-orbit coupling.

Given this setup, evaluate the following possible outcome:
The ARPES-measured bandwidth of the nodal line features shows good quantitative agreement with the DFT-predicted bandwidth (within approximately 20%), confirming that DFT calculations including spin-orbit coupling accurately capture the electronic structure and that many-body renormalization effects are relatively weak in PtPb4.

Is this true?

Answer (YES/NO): NO